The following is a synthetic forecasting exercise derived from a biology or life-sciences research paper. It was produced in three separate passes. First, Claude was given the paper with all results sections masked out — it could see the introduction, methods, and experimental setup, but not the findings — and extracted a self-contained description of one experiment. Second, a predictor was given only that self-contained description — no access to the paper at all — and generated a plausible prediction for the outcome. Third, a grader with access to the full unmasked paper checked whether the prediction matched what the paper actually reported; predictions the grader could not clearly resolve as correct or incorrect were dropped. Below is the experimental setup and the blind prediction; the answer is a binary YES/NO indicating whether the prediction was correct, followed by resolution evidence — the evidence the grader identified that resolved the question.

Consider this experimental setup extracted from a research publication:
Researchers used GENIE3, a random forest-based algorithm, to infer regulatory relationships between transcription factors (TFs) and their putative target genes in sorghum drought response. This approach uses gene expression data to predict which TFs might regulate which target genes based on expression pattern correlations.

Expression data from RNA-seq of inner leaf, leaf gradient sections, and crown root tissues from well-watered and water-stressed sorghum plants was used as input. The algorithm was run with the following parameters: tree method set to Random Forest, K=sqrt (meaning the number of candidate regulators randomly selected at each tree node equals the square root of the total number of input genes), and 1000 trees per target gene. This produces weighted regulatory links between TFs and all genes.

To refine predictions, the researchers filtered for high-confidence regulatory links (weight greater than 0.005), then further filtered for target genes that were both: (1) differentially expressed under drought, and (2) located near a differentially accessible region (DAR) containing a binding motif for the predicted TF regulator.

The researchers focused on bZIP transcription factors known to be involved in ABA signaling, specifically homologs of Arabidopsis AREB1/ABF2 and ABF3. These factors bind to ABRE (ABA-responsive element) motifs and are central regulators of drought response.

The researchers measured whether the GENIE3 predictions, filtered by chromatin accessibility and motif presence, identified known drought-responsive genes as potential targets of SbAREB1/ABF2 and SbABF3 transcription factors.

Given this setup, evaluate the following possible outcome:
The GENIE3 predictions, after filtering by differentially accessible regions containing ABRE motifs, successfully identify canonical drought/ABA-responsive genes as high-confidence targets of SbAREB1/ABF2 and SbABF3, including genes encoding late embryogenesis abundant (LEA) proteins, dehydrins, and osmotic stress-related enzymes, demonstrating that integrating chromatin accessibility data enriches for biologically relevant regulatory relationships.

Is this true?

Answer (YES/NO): NO